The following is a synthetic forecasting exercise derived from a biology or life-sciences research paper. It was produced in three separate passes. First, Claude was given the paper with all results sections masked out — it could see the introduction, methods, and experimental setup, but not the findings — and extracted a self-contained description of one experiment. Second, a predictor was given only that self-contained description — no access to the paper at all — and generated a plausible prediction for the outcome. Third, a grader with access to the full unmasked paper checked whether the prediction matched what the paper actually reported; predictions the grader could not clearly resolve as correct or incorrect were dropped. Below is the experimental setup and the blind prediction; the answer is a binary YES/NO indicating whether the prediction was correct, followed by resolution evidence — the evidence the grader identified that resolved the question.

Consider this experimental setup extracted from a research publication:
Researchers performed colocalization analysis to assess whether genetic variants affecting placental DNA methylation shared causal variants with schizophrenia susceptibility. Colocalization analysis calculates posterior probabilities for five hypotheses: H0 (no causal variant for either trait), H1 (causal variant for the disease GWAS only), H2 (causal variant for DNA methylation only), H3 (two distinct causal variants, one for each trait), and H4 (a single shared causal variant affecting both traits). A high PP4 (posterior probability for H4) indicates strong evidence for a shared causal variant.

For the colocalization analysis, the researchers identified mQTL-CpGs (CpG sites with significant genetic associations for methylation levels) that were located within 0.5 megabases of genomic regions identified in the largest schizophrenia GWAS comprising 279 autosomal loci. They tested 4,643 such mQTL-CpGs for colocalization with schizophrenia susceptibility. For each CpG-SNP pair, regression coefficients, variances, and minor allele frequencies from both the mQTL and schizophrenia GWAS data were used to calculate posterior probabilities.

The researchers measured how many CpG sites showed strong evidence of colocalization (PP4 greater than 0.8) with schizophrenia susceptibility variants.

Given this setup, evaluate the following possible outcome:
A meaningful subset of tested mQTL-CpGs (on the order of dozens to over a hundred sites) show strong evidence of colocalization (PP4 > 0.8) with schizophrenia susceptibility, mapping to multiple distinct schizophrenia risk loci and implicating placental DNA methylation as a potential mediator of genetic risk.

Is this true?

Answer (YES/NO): NO